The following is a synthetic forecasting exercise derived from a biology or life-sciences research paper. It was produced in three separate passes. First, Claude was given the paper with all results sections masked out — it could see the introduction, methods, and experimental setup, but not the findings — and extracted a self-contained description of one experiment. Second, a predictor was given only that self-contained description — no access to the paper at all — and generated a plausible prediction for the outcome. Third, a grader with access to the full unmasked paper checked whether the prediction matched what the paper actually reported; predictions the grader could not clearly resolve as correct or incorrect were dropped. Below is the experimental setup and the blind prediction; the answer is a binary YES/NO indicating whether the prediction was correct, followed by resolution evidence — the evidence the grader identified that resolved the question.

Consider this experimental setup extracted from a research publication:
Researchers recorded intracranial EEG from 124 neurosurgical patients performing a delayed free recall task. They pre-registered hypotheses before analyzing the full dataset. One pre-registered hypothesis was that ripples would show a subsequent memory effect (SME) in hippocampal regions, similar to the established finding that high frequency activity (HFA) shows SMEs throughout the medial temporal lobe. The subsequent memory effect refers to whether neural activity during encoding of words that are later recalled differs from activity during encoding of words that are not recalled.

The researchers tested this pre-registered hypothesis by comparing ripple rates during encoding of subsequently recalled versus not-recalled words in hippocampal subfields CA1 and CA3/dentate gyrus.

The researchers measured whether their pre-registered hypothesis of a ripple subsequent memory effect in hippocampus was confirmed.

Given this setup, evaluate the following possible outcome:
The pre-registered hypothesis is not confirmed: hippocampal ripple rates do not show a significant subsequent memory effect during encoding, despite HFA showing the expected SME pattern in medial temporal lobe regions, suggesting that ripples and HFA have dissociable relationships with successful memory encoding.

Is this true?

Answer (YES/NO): YES